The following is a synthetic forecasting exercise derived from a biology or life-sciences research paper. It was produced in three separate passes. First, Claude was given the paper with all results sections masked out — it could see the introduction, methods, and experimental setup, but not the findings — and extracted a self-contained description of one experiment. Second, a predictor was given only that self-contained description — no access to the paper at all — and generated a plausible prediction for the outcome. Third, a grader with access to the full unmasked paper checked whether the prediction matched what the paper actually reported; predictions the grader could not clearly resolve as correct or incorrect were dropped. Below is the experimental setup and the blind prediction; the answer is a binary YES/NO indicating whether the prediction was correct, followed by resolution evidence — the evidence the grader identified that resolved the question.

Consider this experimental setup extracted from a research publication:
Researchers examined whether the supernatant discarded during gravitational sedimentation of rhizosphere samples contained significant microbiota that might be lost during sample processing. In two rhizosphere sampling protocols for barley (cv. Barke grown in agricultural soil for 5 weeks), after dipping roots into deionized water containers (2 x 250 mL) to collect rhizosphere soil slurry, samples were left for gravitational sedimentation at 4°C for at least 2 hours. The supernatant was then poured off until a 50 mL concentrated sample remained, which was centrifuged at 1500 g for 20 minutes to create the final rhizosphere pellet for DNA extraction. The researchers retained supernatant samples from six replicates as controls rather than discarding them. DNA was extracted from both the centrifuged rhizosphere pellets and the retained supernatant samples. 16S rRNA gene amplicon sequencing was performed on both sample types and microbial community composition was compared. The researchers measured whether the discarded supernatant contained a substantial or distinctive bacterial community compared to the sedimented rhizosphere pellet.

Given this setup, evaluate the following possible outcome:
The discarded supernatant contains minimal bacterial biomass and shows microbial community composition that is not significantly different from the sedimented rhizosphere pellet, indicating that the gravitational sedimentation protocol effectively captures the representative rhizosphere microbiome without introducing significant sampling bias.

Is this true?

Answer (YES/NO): NO